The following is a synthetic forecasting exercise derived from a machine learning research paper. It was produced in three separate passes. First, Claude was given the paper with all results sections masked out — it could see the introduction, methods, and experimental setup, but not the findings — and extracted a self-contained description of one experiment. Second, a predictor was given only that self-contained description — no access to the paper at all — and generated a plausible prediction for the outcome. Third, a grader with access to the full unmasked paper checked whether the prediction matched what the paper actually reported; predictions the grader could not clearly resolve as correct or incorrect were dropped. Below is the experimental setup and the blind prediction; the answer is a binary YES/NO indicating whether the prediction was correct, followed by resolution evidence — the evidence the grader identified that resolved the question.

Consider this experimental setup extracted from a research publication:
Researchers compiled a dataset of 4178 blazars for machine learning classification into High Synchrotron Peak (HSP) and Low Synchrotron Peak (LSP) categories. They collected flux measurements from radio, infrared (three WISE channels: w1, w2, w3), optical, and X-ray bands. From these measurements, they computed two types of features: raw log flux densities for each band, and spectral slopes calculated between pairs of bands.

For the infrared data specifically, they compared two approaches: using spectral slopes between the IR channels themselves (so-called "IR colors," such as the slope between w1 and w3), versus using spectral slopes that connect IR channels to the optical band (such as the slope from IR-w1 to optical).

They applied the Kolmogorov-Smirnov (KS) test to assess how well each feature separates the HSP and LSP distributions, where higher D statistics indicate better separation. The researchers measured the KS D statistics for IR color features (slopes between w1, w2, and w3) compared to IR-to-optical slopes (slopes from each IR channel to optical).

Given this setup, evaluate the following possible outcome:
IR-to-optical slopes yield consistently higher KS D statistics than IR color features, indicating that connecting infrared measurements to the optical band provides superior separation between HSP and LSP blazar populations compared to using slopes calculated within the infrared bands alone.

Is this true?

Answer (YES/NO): NO